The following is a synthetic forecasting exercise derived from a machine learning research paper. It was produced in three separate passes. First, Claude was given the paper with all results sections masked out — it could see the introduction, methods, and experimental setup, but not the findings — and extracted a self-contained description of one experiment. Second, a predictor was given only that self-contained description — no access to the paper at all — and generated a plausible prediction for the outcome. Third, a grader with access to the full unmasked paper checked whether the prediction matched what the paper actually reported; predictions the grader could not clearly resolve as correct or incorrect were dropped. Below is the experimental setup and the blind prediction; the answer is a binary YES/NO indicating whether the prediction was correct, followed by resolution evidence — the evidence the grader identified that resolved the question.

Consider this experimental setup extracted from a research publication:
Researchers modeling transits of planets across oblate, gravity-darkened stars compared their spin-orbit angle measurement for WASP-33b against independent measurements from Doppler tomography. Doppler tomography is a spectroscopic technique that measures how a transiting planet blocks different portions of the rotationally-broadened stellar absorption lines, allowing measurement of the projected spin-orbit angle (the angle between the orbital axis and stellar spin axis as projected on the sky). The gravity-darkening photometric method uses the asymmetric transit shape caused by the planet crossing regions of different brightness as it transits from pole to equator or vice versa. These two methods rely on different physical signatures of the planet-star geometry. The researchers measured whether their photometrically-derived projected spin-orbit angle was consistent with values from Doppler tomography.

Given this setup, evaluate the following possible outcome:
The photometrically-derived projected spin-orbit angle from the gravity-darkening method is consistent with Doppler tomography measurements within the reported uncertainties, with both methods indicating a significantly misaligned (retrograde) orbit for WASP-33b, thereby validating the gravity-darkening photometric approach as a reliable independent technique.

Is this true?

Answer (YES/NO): YES